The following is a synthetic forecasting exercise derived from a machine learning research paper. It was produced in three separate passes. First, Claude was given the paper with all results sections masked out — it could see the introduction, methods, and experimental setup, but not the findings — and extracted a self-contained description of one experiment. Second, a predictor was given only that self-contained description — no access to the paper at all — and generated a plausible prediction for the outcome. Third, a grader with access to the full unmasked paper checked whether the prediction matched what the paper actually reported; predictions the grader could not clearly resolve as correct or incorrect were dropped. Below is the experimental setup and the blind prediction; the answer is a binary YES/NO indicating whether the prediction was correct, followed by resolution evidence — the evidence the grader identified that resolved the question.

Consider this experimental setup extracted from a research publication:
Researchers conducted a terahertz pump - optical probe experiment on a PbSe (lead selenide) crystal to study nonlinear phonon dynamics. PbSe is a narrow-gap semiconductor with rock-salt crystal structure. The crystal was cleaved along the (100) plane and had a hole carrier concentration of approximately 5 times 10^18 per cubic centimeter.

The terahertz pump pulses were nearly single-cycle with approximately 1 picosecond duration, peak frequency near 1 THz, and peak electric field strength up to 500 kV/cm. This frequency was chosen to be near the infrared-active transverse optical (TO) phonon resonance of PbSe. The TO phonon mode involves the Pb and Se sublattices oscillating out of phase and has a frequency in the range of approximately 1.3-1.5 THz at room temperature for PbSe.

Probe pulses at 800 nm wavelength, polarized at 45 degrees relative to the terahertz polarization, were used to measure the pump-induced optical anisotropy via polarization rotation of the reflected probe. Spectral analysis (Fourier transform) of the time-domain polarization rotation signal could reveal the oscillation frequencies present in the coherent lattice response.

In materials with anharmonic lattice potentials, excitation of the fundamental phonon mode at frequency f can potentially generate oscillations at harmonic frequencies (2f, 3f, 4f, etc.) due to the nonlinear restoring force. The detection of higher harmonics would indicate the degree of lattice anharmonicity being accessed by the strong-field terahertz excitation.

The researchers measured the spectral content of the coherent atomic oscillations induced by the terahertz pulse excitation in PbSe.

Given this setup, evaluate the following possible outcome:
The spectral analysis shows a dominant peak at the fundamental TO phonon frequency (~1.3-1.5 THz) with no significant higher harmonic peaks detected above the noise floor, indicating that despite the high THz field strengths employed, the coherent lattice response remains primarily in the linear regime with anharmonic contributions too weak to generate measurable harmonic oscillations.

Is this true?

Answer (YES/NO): NO